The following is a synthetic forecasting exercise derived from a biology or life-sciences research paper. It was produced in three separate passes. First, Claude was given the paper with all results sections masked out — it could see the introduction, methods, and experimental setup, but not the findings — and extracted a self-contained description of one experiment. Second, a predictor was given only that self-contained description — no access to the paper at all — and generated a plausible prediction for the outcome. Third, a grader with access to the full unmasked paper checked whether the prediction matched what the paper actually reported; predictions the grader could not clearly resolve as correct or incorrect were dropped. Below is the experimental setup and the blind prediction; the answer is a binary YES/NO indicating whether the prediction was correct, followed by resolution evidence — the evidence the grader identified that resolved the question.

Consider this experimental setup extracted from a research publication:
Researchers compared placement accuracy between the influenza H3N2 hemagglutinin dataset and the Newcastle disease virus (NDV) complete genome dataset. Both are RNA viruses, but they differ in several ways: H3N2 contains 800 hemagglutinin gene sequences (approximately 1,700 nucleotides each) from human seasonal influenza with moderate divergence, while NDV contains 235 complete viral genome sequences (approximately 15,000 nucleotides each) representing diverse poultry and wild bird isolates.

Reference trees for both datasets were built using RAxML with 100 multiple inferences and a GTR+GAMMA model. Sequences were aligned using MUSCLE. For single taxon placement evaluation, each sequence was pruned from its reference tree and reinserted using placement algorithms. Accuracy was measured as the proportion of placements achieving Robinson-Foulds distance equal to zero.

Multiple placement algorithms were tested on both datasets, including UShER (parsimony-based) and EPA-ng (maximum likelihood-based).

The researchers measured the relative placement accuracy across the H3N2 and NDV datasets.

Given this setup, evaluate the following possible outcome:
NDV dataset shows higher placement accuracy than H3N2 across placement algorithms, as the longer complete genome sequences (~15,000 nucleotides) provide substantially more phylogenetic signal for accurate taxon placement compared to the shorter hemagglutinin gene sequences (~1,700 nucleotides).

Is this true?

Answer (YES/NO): NO